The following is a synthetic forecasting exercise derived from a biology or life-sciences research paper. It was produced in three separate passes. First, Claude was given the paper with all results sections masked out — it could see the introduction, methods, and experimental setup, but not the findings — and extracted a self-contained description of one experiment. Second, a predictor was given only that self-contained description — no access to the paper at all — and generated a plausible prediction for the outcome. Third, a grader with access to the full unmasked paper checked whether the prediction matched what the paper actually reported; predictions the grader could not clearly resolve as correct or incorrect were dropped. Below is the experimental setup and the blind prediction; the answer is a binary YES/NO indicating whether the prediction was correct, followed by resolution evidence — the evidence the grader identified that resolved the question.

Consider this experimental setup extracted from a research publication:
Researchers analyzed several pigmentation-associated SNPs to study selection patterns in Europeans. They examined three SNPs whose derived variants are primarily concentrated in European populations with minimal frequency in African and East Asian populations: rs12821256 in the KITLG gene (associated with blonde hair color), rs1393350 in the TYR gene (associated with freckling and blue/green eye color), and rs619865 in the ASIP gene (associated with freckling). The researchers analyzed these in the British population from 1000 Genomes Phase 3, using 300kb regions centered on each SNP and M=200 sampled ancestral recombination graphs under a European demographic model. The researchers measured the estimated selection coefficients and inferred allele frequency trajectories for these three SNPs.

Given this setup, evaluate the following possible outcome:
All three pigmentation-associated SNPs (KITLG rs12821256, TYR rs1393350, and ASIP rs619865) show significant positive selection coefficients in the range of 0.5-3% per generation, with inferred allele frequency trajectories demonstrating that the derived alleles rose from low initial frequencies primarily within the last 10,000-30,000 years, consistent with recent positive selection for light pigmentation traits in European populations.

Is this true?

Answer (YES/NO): NO